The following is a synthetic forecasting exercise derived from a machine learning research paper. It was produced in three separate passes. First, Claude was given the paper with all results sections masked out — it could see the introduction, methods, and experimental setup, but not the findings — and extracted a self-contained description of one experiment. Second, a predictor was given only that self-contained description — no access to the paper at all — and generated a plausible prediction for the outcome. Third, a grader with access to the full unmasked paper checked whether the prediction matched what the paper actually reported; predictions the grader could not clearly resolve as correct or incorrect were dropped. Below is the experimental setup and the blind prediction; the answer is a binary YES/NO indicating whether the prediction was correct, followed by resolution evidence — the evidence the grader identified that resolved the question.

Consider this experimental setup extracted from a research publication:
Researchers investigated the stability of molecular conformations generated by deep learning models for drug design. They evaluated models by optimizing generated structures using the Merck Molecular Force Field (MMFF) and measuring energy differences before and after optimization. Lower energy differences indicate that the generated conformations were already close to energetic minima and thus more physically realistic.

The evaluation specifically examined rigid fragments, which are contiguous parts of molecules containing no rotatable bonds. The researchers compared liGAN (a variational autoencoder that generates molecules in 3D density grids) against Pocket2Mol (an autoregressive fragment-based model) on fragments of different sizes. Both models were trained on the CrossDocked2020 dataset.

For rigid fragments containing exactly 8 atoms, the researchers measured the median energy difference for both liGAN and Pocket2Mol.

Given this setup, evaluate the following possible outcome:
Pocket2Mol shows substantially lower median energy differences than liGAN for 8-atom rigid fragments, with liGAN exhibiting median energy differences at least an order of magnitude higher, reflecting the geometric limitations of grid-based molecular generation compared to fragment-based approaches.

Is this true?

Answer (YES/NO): NO